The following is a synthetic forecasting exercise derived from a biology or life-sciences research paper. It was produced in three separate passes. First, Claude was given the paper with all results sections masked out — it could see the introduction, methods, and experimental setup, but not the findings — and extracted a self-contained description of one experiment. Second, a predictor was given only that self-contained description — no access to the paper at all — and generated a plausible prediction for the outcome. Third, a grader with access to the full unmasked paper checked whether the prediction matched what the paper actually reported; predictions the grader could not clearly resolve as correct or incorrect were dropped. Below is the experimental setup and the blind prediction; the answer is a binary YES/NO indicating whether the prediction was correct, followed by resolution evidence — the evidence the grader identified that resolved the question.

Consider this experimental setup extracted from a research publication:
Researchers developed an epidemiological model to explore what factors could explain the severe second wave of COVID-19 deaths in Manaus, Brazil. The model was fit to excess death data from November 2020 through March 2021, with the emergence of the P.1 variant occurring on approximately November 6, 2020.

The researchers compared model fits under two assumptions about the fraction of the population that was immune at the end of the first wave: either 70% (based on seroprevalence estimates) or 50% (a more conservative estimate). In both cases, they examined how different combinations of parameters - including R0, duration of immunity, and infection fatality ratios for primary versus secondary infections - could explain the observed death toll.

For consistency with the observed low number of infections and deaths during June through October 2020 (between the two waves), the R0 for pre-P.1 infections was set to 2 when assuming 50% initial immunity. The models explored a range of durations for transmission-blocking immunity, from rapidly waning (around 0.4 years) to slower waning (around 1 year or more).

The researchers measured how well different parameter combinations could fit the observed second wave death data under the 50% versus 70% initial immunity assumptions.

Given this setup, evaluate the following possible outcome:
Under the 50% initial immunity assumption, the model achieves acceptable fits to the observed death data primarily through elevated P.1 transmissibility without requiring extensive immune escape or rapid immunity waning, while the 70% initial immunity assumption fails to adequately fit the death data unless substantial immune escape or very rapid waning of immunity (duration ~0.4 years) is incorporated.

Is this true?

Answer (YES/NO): NO